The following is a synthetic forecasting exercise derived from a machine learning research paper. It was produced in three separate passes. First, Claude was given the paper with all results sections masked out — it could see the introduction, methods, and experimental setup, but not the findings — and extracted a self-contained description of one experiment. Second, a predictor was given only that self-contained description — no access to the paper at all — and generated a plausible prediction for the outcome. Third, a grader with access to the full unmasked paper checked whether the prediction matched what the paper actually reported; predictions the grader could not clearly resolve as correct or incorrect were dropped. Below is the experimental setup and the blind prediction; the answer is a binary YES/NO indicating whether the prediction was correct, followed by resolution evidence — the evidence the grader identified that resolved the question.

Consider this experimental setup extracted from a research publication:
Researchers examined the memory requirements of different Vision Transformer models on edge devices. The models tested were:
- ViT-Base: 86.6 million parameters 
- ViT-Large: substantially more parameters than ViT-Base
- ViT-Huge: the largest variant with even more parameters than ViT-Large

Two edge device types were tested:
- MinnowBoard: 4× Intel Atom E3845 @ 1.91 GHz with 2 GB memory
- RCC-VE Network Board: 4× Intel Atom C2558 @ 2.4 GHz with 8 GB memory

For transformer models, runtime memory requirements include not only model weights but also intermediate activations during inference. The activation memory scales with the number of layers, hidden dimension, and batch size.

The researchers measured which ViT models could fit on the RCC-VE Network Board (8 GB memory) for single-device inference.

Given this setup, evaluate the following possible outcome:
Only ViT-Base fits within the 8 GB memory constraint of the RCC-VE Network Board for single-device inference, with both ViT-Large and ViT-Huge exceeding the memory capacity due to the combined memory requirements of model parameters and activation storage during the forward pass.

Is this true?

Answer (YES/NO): NO